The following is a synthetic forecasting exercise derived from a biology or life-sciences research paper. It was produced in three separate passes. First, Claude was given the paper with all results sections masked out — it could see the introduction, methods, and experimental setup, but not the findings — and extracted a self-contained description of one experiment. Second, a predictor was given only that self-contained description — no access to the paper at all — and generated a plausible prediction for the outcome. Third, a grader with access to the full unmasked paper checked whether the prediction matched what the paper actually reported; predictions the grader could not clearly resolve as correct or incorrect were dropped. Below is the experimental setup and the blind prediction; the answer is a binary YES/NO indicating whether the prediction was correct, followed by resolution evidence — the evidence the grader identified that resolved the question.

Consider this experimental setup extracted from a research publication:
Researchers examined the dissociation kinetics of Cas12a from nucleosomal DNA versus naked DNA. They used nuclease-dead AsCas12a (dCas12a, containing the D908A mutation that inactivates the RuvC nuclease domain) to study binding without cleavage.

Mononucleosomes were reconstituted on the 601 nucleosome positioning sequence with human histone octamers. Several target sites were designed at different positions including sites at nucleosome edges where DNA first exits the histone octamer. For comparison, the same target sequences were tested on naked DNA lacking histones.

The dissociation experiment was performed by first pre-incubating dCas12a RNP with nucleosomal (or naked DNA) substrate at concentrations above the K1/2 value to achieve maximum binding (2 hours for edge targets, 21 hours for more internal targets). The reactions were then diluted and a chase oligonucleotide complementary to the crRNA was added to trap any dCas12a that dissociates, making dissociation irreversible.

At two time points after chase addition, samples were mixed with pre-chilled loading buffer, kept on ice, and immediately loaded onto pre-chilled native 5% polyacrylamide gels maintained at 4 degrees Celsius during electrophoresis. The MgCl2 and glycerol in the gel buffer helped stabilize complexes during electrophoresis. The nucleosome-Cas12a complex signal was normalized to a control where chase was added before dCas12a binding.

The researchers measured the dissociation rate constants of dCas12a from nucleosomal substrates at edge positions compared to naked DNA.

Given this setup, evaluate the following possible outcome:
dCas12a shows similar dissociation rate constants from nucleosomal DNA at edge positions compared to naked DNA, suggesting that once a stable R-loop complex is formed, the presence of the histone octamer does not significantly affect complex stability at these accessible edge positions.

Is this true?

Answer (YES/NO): YES